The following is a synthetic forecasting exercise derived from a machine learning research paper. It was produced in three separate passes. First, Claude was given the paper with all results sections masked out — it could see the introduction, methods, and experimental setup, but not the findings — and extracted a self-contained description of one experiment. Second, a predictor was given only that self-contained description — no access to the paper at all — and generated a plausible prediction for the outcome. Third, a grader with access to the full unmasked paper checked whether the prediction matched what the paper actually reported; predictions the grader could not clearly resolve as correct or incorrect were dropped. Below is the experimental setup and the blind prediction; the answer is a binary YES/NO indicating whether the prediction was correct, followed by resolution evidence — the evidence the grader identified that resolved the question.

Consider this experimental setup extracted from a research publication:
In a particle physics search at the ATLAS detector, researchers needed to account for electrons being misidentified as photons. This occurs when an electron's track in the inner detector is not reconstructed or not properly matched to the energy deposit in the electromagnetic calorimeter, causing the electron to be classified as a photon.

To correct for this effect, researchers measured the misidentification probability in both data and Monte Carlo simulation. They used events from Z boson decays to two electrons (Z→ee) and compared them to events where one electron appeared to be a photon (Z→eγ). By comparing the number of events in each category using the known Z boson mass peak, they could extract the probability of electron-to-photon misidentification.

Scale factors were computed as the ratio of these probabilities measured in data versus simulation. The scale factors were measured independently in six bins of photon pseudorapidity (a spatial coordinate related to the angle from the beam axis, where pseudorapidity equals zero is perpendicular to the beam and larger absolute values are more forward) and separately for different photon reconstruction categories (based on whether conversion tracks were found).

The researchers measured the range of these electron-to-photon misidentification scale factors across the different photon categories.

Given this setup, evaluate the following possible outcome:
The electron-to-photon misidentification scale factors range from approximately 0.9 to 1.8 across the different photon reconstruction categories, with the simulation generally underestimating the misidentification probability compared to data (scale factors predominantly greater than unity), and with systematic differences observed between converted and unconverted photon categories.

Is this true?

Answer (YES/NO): NO